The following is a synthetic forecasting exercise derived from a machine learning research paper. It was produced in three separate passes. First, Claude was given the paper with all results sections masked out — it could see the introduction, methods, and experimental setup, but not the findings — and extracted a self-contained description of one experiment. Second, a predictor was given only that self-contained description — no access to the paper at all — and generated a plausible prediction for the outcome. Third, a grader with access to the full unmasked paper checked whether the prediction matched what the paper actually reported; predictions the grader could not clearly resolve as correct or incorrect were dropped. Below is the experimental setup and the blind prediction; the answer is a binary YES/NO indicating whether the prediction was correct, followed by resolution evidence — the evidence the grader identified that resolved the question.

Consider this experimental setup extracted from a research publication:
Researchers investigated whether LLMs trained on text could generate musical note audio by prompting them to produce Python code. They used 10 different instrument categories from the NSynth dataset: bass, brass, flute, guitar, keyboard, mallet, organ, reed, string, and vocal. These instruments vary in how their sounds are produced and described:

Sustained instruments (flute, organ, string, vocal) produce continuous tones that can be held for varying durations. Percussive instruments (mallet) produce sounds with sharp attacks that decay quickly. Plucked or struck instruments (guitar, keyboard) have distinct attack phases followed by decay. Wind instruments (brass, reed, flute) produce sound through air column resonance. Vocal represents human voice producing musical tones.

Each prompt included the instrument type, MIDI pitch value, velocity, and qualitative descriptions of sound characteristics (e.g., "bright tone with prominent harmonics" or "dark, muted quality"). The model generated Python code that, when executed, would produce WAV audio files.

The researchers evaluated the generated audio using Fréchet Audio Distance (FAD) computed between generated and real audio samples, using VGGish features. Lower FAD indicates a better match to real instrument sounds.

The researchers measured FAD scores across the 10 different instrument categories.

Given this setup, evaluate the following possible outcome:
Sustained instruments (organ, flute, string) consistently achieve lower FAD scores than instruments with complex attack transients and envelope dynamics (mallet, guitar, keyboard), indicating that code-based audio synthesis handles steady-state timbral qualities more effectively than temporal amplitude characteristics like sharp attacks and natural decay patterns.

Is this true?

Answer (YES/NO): NO